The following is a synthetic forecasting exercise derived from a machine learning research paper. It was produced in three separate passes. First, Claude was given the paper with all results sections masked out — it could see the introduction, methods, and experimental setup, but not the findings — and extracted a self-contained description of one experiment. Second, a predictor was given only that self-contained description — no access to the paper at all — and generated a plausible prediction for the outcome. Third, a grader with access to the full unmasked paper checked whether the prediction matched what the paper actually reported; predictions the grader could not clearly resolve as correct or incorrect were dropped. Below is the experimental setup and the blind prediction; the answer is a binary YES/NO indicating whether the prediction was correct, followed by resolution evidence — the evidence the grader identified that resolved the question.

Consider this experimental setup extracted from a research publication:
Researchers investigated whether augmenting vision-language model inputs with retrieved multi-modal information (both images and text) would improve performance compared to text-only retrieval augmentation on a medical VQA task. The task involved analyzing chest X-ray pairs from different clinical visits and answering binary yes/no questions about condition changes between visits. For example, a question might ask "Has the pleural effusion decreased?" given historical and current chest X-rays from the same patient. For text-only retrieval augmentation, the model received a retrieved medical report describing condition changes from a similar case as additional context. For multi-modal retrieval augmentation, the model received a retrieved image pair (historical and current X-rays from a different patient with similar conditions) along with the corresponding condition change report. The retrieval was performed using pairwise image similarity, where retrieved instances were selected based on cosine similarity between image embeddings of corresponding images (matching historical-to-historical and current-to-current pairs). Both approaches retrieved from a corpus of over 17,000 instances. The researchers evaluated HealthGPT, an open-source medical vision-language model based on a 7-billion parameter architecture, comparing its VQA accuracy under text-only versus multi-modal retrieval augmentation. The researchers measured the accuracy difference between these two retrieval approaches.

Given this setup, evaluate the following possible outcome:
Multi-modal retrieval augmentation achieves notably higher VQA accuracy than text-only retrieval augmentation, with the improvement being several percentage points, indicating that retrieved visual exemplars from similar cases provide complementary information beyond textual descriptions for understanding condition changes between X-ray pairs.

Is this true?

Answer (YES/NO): YES